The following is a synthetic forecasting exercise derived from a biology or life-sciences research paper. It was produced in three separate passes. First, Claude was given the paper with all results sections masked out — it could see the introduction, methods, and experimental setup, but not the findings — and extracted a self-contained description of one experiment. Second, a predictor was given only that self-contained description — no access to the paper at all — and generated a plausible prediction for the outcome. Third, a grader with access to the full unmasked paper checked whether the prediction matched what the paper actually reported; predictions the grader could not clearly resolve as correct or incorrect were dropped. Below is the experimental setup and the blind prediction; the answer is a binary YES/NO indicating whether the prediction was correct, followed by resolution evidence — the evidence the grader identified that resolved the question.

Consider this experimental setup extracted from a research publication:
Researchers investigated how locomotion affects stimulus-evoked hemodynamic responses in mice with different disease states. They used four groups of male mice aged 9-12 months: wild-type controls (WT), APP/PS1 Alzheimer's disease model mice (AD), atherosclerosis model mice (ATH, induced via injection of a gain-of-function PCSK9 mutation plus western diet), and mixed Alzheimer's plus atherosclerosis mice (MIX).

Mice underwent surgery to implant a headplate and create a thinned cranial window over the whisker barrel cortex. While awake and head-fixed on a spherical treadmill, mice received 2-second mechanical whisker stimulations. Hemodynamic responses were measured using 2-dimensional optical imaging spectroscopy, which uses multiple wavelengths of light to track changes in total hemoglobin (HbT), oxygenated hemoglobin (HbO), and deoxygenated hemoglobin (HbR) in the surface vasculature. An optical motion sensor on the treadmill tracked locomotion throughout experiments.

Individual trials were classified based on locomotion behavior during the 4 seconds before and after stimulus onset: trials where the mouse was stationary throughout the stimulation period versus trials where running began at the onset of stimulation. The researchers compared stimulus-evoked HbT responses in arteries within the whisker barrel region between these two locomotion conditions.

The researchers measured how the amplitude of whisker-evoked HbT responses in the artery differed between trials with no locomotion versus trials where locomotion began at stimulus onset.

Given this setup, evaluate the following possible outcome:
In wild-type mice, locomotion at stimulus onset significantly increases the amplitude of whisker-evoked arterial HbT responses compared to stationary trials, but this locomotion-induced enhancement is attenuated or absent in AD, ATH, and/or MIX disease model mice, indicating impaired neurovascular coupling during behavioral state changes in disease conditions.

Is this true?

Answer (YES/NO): NO